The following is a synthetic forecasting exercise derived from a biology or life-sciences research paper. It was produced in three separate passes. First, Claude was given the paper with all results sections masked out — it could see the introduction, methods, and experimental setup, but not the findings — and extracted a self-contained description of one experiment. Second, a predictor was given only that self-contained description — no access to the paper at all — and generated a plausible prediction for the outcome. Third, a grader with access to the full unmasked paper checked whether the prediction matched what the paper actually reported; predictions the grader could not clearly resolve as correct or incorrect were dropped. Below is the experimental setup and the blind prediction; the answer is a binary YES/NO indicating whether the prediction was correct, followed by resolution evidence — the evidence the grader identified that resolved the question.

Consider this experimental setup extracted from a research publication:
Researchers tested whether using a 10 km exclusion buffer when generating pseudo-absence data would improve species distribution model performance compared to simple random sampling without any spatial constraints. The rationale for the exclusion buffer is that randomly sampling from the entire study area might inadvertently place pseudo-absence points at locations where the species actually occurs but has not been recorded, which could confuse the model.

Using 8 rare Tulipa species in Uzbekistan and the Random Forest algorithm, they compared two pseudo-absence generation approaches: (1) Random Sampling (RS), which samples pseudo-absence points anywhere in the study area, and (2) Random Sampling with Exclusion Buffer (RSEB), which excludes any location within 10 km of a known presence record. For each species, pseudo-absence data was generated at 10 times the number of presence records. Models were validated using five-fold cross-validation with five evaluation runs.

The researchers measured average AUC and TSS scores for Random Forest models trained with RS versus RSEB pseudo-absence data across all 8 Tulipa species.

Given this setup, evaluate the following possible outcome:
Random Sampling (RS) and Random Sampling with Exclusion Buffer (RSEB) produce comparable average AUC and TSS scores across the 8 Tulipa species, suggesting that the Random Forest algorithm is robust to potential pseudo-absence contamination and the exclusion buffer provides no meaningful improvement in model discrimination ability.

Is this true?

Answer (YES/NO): YES